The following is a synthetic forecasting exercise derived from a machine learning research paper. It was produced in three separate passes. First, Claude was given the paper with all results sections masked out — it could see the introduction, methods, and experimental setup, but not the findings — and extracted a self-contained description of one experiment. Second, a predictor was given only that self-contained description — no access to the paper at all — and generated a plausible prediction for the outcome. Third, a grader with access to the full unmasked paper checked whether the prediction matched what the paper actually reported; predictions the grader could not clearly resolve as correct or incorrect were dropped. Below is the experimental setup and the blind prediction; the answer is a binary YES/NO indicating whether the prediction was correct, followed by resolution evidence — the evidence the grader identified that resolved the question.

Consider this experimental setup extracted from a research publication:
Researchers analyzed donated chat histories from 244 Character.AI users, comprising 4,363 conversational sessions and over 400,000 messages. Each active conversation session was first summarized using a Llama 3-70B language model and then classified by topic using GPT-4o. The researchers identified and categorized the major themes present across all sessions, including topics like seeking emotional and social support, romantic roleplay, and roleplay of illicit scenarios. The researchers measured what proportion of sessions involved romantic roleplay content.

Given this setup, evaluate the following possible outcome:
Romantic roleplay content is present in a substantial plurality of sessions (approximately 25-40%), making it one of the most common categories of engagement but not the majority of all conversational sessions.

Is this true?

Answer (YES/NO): NO